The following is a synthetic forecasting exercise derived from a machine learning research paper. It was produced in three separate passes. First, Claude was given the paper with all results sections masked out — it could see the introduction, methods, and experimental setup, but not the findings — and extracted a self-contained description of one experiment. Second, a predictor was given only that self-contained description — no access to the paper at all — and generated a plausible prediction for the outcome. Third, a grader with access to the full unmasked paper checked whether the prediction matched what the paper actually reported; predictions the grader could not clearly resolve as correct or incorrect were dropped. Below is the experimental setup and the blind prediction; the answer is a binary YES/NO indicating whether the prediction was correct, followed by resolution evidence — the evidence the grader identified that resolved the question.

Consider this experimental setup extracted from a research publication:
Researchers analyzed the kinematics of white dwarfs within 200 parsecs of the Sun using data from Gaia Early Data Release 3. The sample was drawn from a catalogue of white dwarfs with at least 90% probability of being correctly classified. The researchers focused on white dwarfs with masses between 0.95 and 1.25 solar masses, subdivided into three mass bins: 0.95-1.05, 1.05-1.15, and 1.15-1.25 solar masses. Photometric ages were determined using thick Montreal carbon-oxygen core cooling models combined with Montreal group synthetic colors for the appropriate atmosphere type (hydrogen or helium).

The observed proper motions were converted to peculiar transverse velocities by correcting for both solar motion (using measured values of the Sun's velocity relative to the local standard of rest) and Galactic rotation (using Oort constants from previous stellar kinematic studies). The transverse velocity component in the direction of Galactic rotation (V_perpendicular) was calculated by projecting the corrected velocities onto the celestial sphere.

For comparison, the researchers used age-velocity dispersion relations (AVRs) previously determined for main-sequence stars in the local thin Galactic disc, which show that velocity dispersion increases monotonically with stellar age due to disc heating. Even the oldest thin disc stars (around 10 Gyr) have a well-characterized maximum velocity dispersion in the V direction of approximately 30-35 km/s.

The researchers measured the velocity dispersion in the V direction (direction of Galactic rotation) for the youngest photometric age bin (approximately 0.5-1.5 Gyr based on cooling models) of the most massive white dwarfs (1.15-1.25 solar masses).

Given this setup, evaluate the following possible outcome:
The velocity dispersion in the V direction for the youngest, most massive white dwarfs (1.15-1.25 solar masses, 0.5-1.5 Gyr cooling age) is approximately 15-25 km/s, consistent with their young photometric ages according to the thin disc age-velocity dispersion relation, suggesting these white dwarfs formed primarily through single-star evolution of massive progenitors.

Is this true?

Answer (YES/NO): NO